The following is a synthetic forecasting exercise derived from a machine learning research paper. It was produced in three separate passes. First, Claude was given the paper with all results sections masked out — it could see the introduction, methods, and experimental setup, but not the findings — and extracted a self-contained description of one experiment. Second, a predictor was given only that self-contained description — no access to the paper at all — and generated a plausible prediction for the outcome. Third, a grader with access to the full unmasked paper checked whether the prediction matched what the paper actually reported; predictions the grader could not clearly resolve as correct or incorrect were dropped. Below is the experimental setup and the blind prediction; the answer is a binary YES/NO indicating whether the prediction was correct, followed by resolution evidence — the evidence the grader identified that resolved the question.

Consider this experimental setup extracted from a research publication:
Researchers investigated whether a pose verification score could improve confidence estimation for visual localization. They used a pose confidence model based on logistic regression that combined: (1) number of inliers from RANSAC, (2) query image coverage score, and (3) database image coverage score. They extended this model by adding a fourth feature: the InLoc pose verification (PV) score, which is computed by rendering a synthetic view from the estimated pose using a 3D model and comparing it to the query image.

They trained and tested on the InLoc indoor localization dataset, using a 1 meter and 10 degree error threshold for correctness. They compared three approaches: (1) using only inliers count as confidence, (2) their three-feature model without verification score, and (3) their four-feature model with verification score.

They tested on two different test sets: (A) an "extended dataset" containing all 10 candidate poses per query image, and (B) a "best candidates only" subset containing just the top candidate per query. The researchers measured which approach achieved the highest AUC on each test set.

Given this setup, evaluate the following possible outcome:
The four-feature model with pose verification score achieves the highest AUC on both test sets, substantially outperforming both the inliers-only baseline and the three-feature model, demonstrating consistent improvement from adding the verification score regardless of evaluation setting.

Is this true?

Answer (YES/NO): NO